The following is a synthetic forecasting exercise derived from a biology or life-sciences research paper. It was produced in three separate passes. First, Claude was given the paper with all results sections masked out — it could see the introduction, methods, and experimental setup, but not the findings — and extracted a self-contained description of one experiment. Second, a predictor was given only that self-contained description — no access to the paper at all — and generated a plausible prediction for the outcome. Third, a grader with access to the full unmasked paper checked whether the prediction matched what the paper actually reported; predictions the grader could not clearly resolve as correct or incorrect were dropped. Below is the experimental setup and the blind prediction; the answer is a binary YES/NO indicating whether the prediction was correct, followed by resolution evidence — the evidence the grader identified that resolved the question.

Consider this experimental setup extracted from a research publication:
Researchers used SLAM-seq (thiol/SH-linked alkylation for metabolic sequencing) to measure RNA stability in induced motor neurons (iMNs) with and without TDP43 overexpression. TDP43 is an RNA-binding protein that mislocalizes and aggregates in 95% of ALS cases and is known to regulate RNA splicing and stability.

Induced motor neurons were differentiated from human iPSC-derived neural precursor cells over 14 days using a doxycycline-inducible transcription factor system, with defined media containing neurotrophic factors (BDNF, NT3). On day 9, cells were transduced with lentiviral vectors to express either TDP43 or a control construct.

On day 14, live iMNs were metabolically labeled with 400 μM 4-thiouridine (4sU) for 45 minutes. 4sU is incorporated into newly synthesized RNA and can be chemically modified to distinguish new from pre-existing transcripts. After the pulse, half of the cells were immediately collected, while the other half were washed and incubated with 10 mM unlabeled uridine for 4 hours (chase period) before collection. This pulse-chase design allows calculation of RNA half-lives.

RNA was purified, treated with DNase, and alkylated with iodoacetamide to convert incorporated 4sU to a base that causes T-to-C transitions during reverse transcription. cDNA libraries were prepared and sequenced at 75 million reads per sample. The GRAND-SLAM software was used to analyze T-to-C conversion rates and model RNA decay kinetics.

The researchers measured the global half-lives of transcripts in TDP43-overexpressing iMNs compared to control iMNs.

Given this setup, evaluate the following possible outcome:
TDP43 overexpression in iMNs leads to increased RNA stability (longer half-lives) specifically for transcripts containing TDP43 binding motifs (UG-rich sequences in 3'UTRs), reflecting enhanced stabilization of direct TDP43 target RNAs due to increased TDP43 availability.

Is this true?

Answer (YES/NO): YES